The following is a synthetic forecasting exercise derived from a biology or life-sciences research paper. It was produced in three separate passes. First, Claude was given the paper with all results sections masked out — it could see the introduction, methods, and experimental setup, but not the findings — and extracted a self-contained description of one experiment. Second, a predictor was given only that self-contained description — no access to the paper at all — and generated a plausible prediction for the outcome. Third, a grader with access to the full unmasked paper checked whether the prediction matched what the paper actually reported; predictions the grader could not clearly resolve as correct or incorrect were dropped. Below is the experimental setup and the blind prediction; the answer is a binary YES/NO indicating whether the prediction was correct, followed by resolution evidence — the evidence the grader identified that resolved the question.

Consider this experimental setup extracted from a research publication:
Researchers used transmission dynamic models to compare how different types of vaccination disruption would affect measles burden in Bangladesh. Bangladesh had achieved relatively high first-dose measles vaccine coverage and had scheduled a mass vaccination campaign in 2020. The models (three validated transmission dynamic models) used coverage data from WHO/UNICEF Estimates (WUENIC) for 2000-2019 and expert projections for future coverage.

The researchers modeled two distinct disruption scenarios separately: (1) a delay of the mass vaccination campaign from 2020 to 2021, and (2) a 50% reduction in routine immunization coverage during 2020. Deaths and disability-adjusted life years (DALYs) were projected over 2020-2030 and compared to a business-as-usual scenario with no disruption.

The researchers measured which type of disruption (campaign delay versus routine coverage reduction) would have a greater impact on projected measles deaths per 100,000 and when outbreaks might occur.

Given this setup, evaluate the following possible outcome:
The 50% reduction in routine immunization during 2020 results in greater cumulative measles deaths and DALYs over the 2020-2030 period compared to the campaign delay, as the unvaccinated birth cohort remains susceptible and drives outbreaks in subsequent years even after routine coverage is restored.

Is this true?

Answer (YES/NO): YES